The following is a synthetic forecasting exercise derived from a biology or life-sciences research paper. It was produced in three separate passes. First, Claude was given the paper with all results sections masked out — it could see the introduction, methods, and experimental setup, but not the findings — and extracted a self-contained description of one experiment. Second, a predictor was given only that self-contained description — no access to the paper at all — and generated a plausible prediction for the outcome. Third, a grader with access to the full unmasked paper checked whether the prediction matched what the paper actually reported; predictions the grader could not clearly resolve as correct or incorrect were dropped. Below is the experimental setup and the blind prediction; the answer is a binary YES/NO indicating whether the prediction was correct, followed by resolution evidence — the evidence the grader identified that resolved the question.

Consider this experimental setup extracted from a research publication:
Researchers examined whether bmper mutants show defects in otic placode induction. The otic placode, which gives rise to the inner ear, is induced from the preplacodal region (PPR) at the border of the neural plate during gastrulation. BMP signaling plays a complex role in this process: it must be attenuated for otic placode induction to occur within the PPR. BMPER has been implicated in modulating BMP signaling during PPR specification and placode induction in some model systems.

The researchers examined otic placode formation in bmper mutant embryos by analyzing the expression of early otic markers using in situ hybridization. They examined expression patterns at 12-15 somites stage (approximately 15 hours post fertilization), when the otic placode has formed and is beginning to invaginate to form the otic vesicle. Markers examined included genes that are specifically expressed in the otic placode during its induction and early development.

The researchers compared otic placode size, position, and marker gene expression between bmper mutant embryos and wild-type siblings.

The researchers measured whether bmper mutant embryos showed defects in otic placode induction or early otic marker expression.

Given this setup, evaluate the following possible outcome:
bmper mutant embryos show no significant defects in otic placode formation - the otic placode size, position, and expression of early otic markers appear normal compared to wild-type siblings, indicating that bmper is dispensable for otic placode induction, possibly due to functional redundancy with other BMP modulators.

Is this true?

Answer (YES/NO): YES